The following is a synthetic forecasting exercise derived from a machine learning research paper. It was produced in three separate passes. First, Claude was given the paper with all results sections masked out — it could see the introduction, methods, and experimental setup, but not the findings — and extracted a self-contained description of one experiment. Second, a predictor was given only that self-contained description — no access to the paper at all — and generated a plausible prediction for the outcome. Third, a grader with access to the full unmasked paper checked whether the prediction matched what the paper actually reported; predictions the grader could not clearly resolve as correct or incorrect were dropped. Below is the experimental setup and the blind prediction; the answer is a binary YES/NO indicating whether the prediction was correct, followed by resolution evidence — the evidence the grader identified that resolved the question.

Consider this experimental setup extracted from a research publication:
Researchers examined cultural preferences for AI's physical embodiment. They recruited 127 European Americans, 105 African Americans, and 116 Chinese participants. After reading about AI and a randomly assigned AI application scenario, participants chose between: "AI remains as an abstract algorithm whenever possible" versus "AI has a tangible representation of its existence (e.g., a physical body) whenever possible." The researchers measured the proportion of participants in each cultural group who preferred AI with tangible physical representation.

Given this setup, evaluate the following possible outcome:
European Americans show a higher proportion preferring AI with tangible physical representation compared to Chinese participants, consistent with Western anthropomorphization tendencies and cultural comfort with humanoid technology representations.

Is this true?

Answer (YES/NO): NO